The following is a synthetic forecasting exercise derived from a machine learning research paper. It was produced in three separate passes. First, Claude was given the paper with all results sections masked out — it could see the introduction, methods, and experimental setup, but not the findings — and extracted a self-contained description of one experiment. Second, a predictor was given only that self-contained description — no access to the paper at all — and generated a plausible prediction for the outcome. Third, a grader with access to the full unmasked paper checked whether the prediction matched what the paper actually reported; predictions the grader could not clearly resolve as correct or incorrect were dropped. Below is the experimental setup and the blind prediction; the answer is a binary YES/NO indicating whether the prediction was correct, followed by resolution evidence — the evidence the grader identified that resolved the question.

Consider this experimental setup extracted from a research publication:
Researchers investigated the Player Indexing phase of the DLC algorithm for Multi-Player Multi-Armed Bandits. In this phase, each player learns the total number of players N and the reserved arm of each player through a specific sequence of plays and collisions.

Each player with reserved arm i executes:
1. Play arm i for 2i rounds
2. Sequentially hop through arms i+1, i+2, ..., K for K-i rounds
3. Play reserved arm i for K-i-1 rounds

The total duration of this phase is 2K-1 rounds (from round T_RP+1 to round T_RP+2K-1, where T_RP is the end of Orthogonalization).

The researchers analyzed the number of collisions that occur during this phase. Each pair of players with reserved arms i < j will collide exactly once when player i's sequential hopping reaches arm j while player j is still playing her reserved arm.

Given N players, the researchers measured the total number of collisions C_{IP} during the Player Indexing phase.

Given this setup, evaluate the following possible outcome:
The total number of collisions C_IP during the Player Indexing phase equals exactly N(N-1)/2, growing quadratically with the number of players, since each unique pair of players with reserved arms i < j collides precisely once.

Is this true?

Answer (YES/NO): YES